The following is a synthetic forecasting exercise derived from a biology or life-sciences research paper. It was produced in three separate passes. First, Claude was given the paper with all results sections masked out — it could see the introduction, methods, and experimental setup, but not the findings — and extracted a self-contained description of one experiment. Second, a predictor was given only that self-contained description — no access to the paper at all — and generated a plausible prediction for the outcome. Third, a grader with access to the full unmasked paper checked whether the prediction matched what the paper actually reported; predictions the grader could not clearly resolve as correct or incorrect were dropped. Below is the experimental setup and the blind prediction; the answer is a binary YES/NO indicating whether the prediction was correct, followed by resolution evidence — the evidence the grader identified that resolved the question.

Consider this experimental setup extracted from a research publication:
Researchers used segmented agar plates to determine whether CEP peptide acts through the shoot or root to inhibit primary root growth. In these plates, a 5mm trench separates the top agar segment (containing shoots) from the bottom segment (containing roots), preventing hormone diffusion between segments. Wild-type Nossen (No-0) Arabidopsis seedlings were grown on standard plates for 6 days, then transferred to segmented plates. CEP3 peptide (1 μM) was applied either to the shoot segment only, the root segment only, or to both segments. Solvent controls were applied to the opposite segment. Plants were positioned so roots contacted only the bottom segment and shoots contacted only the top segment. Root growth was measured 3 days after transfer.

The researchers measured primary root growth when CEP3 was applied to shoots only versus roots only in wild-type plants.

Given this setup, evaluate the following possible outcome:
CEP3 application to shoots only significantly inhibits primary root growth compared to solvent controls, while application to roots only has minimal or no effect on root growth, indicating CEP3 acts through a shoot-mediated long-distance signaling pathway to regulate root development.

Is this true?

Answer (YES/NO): YES